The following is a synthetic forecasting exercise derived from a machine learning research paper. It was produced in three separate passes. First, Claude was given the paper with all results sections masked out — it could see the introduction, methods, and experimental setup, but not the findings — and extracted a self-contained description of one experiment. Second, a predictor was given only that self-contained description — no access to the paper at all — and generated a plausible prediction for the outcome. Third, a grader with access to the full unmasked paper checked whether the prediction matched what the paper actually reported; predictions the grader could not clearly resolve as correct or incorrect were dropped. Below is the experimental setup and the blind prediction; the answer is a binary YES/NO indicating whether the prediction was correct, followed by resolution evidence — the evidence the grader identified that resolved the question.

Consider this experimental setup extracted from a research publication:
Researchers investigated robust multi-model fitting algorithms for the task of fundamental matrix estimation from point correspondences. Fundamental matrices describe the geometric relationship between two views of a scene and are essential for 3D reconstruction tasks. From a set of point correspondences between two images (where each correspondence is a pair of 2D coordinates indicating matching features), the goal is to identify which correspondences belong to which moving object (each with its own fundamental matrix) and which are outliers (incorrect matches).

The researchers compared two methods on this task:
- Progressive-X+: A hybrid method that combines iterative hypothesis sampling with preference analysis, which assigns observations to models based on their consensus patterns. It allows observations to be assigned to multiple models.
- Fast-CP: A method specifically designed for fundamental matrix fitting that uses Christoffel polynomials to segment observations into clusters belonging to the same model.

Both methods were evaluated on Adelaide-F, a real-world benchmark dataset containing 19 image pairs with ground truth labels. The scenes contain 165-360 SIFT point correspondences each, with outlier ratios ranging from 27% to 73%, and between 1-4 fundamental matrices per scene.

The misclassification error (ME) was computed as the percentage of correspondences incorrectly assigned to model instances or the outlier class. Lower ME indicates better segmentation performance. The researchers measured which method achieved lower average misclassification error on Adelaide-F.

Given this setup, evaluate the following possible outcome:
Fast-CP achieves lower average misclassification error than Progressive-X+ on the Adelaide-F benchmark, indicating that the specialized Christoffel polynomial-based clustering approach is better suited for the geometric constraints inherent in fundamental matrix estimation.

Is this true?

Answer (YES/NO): YES